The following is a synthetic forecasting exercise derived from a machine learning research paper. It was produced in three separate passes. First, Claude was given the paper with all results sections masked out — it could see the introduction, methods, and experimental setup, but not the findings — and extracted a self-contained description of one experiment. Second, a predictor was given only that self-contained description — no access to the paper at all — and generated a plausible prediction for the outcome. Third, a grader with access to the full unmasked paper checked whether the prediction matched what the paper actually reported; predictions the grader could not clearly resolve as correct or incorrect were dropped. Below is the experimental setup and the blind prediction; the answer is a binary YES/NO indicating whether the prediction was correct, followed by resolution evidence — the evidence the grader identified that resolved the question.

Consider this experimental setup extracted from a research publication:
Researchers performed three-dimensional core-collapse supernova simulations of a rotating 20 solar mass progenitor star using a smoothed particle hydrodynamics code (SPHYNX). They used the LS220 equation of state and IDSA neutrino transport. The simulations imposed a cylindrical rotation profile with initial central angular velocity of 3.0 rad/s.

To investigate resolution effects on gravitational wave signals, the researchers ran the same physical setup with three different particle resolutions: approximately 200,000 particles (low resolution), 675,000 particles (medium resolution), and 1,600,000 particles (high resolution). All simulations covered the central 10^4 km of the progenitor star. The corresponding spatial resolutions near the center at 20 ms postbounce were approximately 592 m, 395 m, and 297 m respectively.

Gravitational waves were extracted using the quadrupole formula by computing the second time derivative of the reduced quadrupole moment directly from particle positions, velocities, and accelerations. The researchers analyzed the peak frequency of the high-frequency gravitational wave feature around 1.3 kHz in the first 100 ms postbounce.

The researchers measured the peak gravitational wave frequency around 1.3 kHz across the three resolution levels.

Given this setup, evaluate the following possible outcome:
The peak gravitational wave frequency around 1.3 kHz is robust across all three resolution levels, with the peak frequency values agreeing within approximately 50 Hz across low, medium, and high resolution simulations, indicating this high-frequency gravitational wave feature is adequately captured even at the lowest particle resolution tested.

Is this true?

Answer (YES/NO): NO